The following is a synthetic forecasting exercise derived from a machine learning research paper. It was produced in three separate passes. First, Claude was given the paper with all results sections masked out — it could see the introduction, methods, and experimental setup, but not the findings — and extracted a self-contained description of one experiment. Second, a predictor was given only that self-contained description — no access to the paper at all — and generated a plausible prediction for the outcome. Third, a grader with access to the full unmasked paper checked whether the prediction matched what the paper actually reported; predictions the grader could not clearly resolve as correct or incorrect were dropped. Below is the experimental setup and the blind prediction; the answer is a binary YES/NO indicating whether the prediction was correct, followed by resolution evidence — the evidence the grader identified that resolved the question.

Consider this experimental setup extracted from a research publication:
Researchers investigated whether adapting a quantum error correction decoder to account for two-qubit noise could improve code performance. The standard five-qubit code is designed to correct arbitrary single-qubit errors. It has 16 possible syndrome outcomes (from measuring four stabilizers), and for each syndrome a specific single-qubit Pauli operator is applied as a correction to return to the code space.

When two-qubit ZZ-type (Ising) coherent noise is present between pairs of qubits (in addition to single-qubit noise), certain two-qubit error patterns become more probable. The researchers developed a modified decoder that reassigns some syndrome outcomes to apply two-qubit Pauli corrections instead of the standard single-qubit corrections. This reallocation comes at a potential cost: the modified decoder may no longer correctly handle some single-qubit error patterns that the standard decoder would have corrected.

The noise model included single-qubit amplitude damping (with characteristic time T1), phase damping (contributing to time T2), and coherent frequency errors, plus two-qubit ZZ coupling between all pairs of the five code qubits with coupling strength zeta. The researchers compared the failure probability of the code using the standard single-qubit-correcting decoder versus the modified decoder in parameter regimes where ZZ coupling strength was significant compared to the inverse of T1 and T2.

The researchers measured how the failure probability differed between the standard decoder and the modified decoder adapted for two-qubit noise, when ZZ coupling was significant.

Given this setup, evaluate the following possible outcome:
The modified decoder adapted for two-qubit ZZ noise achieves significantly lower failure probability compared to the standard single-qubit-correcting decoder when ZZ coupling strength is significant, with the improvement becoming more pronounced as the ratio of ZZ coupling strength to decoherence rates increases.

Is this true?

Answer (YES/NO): YES